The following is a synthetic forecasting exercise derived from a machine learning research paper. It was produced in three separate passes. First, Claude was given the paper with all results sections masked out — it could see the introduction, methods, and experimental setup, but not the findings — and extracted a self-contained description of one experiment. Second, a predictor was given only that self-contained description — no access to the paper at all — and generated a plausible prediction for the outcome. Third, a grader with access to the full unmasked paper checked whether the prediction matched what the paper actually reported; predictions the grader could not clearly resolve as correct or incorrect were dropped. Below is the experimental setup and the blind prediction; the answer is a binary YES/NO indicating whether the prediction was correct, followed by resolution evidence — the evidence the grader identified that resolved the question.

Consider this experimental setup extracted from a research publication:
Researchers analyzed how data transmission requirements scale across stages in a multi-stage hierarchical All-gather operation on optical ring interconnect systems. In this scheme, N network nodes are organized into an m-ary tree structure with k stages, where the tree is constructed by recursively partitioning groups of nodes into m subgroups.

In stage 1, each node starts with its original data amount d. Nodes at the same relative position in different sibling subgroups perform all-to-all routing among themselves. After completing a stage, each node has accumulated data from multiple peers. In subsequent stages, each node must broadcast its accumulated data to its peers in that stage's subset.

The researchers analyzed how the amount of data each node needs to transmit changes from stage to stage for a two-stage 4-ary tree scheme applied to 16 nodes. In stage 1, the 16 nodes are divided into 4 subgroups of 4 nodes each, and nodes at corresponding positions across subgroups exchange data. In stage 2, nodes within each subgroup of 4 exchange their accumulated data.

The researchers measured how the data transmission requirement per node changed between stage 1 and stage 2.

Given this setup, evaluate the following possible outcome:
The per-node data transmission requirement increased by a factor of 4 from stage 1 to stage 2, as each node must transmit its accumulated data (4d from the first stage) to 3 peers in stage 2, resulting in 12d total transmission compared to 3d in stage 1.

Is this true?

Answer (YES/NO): YES